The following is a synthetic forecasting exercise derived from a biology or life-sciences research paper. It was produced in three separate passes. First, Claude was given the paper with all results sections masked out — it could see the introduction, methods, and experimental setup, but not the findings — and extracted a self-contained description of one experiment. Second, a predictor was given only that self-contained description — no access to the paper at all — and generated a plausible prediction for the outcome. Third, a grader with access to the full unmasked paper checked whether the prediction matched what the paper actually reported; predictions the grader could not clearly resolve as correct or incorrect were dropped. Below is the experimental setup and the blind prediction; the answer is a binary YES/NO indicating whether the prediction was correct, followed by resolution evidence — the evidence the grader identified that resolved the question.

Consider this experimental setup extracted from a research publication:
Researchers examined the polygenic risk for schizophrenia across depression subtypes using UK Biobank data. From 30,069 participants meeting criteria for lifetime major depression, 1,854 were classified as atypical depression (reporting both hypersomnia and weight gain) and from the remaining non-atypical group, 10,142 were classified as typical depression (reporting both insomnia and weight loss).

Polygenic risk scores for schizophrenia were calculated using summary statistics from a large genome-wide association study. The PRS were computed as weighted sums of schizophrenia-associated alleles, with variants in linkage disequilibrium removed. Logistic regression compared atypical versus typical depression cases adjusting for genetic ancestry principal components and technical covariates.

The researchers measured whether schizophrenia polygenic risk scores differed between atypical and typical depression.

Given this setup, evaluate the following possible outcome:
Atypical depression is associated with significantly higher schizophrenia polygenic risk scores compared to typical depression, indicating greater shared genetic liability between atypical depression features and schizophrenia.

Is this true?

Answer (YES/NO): NO